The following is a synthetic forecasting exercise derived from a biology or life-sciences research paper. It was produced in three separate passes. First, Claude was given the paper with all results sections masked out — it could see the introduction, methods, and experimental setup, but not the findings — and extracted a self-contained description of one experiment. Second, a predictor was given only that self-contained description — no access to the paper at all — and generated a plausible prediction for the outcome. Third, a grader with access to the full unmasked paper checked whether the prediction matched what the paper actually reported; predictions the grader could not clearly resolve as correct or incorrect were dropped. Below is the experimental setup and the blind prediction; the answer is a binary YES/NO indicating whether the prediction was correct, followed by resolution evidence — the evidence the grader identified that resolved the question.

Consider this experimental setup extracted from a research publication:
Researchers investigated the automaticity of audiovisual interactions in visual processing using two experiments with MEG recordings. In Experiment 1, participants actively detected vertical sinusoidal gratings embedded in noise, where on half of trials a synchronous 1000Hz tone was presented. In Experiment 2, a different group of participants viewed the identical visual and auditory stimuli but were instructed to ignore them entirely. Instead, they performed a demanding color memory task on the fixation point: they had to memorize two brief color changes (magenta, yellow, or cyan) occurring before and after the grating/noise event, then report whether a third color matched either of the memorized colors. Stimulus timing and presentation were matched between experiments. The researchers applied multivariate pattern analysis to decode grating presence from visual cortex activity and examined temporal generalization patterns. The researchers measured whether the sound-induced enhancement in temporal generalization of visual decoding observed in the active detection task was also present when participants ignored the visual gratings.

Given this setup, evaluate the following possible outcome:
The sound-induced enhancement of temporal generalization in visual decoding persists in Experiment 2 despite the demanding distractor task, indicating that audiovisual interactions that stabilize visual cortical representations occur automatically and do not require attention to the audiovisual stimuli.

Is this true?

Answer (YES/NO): NO